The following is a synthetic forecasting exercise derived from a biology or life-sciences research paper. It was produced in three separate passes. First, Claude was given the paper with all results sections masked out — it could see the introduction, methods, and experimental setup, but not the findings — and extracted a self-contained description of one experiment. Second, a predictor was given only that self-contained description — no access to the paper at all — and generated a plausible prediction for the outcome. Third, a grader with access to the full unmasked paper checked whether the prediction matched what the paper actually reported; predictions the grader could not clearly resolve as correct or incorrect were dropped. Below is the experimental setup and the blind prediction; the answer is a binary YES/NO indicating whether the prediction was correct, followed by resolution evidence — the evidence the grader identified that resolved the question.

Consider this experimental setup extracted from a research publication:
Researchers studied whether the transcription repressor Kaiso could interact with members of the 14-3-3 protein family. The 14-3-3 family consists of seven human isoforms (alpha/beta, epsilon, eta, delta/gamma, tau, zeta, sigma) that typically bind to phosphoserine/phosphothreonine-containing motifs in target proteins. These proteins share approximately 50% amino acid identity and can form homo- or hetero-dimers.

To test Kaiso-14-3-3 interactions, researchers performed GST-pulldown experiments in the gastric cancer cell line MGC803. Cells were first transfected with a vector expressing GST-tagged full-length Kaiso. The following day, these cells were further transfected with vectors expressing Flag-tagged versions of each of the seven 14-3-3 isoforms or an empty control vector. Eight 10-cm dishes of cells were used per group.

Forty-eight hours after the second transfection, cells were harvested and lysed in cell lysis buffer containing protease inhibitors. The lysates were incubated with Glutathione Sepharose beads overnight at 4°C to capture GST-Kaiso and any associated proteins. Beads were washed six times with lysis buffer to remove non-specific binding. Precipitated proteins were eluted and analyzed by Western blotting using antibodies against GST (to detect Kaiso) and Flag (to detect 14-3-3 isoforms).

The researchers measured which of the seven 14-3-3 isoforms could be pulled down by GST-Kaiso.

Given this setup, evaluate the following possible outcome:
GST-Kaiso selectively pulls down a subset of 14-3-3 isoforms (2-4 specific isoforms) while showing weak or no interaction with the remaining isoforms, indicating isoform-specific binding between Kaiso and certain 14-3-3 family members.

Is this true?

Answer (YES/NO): NO